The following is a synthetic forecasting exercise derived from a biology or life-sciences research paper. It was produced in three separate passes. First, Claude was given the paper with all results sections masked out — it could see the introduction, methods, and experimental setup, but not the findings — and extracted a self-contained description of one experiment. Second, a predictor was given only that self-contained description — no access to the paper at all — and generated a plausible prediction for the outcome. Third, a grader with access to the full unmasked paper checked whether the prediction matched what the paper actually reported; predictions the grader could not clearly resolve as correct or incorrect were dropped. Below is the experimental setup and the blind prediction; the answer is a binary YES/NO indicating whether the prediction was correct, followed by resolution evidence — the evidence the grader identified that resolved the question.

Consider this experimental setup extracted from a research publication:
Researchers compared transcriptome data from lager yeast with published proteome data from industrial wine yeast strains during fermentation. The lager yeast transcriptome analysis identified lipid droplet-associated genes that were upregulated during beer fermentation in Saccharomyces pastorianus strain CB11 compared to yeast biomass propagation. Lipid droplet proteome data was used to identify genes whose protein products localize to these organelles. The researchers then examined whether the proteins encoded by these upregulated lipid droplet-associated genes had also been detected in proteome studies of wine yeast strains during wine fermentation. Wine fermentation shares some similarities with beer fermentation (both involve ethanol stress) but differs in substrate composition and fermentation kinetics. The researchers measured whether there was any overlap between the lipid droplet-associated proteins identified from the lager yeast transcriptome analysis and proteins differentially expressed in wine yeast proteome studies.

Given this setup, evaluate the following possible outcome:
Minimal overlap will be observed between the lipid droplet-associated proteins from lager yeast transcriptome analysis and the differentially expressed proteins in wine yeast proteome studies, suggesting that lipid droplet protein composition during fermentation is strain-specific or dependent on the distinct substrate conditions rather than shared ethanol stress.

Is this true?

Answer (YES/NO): NO